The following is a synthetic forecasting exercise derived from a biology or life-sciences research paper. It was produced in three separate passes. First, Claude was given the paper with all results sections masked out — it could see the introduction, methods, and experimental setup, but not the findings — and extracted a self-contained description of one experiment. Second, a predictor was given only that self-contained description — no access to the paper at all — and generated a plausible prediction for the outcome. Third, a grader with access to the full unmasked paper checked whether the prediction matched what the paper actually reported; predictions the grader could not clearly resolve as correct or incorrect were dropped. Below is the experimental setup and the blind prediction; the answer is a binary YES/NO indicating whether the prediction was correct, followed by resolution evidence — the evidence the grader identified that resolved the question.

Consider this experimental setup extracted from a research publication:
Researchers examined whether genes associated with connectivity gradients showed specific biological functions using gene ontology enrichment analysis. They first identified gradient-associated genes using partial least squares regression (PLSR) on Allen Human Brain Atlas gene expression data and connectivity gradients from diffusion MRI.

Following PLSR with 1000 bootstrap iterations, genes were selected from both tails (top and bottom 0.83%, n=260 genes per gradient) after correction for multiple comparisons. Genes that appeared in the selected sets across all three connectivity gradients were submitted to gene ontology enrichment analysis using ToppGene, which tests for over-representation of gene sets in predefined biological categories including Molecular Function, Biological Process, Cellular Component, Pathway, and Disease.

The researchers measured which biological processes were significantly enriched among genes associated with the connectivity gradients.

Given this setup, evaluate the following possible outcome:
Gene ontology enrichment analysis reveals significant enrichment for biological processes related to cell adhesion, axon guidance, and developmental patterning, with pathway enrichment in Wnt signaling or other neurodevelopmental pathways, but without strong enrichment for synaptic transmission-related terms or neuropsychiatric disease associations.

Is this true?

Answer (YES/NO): NO